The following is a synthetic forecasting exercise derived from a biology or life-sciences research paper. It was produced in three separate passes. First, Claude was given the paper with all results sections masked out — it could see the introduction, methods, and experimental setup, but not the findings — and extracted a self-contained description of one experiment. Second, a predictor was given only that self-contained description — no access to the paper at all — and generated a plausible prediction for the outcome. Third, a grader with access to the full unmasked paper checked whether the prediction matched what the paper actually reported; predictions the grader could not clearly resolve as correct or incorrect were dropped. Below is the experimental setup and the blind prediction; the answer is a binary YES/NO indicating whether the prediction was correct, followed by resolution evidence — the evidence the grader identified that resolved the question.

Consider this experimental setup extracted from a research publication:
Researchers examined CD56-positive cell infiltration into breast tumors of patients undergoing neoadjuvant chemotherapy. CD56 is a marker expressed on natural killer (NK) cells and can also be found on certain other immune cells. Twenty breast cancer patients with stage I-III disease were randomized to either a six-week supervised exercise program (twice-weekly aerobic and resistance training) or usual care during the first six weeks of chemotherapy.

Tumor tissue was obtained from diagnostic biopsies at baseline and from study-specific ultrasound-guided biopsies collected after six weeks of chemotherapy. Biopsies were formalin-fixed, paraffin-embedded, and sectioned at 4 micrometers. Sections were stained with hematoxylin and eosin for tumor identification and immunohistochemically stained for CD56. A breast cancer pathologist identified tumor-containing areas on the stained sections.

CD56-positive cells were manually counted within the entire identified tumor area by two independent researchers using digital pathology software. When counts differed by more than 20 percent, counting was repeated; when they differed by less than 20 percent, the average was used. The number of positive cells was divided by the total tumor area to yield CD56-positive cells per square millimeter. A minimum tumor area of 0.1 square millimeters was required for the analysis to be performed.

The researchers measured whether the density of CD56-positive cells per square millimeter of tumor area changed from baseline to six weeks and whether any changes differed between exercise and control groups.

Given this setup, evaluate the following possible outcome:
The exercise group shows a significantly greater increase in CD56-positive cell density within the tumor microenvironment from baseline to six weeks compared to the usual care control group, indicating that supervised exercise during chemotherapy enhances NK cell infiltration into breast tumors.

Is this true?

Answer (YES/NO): NO